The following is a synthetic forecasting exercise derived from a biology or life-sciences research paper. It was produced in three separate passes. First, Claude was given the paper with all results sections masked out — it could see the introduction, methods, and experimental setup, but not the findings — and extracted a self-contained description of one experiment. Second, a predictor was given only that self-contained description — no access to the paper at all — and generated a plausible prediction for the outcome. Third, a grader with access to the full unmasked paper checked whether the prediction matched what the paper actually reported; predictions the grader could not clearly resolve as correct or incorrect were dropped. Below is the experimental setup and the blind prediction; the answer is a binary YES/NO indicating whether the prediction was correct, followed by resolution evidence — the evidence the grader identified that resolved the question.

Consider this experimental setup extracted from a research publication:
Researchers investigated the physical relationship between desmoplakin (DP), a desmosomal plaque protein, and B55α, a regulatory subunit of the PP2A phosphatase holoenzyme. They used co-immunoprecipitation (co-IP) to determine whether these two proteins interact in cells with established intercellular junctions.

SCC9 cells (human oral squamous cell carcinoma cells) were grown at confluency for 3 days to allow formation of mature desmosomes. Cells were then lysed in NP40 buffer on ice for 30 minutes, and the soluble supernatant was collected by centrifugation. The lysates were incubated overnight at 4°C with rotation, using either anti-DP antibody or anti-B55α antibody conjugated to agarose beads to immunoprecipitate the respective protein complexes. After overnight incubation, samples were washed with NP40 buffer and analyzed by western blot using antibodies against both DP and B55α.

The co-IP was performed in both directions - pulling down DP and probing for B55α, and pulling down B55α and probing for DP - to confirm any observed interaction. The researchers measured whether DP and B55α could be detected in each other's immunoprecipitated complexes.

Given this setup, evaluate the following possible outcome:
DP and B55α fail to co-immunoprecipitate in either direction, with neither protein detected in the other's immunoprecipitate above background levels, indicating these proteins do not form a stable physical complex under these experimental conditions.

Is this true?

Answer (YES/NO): NO